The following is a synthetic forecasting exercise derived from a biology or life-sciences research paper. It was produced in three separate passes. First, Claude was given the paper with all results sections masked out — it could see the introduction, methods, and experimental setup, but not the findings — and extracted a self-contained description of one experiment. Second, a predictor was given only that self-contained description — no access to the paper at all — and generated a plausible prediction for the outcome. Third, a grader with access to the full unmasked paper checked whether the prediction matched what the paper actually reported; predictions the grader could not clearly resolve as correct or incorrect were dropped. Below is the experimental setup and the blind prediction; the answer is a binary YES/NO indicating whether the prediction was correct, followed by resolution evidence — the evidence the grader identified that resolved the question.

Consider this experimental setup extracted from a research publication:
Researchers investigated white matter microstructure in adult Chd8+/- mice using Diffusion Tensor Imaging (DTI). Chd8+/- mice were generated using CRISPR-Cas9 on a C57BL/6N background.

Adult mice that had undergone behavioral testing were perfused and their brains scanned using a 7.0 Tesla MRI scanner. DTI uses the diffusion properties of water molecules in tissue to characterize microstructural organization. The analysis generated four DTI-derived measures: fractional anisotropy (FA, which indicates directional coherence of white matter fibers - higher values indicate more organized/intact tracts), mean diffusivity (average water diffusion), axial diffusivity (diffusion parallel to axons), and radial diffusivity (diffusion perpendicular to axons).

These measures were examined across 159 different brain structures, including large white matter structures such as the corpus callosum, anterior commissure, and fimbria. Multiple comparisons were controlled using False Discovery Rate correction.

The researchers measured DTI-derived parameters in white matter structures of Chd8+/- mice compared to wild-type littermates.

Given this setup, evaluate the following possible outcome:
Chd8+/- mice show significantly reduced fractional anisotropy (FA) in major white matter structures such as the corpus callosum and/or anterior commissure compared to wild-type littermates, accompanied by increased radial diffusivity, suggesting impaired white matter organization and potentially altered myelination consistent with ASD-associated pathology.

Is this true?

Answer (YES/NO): NO